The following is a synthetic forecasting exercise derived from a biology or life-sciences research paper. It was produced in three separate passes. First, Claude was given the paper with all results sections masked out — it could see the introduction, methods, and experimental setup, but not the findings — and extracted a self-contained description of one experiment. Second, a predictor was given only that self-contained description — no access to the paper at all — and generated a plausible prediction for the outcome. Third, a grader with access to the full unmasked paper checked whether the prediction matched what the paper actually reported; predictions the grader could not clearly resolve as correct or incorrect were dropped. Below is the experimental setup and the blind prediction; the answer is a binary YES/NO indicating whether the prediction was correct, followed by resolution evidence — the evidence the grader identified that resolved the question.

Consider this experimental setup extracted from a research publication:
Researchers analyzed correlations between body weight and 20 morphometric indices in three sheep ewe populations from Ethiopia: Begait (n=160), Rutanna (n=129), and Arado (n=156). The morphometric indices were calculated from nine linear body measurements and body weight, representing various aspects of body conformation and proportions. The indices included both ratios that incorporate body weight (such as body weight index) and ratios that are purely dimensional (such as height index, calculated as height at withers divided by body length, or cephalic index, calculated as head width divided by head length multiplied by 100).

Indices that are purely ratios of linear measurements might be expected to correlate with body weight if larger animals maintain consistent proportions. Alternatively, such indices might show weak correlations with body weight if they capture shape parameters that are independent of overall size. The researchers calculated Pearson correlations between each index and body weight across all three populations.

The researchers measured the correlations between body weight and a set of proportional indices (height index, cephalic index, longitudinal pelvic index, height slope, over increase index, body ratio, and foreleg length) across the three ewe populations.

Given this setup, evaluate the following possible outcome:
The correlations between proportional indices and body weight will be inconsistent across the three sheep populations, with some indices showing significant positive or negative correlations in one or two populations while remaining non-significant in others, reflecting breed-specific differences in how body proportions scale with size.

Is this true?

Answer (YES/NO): NO